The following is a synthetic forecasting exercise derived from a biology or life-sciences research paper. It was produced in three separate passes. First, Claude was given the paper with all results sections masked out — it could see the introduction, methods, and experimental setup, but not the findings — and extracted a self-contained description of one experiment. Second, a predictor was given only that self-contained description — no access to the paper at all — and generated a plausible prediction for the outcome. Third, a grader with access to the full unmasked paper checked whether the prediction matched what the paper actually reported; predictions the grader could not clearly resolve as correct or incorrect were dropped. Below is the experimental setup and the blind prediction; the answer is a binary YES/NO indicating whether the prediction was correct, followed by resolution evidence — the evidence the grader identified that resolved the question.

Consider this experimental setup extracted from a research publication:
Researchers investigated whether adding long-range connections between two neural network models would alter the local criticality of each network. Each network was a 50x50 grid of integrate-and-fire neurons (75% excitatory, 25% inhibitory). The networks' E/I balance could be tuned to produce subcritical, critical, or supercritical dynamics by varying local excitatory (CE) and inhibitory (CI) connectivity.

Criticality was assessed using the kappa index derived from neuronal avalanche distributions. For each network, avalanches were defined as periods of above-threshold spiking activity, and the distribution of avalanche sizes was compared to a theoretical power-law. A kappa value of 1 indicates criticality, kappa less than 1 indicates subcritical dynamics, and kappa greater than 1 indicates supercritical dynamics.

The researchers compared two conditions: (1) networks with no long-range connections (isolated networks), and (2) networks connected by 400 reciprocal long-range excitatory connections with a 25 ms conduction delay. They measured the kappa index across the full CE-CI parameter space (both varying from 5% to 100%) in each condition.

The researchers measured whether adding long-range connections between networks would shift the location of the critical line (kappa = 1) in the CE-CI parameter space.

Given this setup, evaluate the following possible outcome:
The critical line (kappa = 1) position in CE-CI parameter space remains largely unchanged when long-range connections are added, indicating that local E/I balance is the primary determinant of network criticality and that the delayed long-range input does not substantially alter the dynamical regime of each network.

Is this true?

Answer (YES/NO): NO